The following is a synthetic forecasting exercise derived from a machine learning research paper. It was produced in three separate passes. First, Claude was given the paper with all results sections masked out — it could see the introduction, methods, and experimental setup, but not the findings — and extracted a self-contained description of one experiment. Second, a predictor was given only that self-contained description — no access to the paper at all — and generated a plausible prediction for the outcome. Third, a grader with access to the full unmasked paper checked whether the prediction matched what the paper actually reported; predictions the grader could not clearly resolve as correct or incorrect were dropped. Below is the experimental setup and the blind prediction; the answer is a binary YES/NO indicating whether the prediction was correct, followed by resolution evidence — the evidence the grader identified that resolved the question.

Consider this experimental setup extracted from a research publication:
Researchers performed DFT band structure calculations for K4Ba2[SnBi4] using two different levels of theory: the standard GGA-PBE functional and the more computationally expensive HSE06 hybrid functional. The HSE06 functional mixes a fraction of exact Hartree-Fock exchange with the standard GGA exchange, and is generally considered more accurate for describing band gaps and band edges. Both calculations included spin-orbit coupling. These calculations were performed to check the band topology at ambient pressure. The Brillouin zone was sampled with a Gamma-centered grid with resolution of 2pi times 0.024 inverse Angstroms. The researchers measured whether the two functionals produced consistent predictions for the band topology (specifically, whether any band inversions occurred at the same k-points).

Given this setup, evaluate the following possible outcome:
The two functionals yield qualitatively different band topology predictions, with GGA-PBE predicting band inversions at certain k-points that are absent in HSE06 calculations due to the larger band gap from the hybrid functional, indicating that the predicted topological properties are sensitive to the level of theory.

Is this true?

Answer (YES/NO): NO